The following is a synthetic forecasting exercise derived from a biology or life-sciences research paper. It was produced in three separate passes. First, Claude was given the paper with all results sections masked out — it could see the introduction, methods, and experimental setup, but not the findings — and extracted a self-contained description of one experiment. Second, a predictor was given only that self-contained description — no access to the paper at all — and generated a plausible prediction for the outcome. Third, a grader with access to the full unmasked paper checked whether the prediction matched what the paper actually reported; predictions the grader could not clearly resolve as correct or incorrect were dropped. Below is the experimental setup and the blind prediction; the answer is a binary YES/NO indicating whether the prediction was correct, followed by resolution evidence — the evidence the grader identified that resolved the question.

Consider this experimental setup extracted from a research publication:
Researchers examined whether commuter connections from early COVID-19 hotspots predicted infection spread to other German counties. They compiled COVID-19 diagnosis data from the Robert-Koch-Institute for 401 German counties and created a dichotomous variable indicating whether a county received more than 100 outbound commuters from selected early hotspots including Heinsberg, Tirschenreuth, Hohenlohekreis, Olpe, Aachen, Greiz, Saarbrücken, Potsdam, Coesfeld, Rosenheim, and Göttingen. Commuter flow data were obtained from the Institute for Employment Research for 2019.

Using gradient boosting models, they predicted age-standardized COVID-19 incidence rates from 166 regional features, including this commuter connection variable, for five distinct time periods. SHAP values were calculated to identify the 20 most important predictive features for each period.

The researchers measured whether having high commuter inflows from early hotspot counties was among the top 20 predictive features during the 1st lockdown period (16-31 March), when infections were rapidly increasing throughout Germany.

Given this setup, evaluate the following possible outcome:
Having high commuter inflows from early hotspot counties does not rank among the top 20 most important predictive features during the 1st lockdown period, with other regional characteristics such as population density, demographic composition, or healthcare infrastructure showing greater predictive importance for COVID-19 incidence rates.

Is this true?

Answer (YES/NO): YES